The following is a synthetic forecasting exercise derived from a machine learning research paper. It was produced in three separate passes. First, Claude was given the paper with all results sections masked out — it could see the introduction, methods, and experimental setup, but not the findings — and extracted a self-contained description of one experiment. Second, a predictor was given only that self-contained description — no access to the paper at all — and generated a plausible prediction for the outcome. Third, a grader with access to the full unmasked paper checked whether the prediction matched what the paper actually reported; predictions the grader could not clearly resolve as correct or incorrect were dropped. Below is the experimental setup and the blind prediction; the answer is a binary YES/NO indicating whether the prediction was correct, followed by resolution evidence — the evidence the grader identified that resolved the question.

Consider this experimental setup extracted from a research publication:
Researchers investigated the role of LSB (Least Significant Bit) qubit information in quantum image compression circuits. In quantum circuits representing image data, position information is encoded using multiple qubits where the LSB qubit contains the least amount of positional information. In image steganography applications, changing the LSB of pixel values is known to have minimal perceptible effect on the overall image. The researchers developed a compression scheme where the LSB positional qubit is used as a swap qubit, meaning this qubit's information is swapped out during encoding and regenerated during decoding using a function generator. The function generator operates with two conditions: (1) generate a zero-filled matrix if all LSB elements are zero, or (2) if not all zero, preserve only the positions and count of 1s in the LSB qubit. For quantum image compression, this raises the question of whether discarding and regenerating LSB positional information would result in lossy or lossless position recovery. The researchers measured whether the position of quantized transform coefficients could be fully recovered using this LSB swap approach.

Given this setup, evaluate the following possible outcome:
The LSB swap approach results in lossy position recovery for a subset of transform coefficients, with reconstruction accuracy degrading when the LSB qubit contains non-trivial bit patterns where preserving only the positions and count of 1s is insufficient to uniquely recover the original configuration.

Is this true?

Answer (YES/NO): NO